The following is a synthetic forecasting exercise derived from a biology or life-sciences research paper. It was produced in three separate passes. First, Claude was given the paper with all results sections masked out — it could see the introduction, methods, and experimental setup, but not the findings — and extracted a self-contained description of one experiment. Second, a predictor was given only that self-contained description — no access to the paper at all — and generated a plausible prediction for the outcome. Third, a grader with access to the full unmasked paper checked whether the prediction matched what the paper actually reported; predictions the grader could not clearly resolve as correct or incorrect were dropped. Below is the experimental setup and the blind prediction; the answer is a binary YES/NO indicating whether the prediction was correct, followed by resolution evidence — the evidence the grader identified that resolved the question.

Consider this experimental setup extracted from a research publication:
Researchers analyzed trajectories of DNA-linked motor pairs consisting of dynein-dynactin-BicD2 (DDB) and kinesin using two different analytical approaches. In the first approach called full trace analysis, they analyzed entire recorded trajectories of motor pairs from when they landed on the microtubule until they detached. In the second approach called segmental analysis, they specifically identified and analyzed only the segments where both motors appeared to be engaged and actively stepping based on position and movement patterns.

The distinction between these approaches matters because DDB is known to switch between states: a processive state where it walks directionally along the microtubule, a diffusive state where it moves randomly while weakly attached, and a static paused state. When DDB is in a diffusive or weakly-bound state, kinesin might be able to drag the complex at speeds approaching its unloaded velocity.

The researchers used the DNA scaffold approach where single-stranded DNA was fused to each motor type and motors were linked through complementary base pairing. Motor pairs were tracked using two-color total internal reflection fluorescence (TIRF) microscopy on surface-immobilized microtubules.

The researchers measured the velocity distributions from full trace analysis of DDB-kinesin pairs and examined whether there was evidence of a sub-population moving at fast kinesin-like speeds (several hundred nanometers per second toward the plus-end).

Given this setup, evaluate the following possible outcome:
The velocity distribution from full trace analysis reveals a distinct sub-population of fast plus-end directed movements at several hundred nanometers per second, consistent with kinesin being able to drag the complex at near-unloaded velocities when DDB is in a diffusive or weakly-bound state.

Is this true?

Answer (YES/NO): YES